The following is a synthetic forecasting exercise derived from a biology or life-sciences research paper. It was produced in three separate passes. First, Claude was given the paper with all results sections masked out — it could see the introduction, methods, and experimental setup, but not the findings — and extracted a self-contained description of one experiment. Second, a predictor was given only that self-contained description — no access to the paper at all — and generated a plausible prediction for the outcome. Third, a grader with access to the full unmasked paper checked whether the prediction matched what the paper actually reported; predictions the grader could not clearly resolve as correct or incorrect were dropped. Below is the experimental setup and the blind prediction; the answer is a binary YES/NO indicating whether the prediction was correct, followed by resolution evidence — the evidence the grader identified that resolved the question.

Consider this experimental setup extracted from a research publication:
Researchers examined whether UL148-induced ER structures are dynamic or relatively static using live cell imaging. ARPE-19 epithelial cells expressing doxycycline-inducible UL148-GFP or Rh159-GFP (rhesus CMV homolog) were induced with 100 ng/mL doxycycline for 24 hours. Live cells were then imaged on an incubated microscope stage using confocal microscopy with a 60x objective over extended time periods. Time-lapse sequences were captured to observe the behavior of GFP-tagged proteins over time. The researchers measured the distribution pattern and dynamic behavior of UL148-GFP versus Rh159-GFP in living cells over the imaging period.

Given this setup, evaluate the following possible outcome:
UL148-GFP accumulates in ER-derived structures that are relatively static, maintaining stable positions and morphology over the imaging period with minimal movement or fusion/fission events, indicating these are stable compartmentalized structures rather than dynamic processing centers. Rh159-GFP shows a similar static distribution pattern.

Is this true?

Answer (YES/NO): NO